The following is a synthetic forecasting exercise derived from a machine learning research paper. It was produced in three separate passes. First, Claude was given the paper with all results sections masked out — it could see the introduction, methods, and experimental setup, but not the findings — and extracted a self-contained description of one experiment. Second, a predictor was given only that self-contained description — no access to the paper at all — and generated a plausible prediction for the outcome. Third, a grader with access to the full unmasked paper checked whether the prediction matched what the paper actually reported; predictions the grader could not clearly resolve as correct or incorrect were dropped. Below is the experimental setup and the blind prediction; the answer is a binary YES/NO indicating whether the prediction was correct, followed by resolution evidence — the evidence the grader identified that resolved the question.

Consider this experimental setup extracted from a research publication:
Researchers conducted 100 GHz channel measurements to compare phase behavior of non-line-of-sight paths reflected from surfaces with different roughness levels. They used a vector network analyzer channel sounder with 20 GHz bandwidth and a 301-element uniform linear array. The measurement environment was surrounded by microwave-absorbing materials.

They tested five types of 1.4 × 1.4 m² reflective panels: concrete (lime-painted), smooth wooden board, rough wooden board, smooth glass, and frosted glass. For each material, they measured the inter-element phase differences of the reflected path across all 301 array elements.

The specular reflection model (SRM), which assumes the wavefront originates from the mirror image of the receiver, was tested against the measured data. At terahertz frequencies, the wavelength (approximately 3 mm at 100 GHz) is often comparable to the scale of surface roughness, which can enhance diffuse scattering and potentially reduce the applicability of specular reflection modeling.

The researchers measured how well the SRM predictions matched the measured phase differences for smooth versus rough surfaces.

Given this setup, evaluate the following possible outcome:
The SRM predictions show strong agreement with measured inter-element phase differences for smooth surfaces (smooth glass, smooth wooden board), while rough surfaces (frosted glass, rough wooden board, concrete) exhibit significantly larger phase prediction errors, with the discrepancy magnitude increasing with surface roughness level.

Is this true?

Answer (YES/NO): NO